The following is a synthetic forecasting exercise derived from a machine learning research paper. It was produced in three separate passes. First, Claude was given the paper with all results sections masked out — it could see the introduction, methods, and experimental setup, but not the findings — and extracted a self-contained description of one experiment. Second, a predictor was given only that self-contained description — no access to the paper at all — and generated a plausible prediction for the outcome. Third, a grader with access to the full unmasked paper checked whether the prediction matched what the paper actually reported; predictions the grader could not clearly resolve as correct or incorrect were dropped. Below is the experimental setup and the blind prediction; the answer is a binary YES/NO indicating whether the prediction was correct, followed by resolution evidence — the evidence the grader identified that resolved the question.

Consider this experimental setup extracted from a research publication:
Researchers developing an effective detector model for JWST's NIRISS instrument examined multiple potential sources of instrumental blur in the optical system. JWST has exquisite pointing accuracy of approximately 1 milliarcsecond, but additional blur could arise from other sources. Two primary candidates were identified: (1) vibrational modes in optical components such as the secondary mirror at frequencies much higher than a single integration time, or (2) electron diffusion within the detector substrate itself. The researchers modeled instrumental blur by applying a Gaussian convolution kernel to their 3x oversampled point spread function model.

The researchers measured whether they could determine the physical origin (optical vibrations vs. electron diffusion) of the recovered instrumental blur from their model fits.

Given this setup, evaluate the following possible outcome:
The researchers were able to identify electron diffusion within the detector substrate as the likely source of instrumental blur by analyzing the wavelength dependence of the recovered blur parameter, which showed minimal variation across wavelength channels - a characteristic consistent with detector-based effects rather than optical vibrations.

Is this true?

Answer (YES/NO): NO